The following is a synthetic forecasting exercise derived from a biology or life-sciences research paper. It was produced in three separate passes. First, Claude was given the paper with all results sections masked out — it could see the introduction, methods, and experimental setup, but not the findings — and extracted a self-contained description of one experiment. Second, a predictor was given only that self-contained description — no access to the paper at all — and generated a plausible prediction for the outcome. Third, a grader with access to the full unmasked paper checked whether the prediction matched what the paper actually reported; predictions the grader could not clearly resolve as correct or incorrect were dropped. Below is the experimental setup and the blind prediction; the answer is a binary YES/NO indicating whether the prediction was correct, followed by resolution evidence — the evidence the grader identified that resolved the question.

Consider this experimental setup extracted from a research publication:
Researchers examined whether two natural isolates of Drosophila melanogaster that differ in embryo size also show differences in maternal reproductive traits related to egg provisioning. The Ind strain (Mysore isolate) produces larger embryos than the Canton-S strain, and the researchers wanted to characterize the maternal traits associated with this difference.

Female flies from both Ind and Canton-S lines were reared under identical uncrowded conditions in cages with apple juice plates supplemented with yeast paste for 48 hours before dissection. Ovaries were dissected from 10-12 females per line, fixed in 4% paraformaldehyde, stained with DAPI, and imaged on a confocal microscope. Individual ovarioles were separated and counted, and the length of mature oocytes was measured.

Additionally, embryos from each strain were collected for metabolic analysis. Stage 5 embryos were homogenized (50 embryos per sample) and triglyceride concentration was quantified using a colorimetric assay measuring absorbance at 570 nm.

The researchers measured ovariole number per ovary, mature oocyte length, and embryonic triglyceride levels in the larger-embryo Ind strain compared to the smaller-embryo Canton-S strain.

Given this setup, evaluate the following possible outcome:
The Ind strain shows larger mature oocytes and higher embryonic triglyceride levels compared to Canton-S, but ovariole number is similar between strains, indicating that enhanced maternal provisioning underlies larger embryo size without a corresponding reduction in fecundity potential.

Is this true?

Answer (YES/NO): NO